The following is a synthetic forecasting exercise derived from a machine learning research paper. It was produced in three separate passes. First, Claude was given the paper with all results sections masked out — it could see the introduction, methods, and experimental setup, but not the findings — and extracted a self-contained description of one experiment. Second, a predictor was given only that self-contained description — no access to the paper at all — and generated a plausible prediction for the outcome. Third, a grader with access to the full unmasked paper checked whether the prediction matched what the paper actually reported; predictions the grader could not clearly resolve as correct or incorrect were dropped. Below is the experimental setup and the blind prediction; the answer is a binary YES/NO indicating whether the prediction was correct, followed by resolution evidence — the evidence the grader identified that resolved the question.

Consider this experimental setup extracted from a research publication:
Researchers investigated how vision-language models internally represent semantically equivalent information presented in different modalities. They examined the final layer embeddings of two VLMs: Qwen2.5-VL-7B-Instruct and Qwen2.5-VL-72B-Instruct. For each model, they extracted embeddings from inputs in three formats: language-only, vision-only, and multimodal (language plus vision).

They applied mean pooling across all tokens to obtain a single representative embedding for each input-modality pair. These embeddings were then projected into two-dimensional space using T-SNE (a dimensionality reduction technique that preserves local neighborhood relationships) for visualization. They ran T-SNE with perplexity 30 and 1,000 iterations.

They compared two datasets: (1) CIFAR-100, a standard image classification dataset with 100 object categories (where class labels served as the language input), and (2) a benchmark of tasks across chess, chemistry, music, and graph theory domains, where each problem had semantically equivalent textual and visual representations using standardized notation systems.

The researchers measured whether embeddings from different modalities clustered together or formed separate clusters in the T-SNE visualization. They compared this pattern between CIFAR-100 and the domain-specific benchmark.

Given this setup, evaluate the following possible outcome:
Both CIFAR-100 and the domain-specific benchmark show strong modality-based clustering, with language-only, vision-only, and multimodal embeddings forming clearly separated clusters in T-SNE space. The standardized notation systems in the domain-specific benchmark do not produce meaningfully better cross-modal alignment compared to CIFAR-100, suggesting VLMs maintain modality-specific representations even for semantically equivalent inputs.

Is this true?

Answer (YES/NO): NO